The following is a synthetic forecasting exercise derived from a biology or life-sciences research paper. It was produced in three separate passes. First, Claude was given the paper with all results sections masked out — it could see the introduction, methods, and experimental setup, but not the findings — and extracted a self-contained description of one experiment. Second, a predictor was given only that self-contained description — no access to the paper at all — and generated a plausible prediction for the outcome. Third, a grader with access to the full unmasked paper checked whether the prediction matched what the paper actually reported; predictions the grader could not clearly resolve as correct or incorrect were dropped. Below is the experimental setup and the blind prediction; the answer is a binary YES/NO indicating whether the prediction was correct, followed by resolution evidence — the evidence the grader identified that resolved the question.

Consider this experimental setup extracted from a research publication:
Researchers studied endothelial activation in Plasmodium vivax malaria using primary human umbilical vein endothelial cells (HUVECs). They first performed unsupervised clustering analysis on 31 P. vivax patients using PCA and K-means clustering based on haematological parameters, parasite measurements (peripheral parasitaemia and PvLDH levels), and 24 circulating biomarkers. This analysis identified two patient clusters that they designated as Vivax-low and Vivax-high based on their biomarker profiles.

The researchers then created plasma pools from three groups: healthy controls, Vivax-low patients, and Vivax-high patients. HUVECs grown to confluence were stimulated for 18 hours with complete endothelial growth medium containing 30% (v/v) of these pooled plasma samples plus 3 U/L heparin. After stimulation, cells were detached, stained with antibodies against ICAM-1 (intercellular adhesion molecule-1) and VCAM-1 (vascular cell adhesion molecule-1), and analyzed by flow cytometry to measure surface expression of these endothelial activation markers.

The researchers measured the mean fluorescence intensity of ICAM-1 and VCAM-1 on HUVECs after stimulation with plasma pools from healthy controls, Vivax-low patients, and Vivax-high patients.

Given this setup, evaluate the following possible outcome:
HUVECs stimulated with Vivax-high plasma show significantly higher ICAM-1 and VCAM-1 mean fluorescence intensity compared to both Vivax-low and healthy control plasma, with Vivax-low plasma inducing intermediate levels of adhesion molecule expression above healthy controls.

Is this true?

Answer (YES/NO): NO